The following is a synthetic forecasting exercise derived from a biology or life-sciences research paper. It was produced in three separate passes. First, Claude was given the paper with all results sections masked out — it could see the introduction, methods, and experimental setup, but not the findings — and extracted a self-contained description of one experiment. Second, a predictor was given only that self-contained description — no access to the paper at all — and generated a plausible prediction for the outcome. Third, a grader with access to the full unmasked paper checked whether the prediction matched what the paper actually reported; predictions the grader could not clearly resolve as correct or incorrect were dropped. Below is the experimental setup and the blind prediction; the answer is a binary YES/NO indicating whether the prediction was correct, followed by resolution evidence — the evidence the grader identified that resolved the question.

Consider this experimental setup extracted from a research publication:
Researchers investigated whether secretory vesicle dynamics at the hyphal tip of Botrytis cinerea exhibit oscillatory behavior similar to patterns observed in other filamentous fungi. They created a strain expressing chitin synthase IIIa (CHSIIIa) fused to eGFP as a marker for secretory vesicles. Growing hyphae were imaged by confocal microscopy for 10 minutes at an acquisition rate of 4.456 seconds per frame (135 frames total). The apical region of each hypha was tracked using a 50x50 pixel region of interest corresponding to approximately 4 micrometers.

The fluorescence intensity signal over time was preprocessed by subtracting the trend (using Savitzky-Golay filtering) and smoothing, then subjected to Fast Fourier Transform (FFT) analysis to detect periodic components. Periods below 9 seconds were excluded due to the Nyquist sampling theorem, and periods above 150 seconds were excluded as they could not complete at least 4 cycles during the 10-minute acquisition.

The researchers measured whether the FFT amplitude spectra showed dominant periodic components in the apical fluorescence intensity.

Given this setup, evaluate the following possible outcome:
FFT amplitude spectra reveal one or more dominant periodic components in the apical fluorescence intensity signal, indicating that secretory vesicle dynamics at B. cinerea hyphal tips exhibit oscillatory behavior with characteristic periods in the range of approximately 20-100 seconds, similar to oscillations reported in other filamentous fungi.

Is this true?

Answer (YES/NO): YES